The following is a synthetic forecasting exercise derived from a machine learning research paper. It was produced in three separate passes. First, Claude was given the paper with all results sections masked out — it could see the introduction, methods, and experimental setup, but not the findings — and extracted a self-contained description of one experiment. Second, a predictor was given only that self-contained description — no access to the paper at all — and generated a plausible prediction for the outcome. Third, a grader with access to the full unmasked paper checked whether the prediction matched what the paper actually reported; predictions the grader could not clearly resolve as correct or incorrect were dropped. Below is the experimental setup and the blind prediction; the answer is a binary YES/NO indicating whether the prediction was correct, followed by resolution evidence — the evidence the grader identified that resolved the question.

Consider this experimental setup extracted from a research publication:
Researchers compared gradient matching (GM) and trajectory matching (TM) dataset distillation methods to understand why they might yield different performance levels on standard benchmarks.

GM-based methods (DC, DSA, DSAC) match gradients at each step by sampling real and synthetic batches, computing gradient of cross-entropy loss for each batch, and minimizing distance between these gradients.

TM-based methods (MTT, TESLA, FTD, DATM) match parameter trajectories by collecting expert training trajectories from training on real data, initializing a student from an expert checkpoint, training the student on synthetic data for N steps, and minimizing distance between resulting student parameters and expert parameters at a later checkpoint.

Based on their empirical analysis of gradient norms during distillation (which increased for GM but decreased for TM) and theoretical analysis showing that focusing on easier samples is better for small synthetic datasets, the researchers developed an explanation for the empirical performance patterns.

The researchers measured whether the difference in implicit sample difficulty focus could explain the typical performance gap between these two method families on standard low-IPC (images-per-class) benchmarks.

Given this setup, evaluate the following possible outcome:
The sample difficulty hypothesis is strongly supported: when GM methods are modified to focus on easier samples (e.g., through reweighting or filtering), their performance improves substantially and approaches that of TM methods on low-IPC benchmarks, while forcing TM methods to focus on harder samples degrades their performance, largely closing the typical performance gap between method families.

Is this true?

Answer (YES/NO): NO